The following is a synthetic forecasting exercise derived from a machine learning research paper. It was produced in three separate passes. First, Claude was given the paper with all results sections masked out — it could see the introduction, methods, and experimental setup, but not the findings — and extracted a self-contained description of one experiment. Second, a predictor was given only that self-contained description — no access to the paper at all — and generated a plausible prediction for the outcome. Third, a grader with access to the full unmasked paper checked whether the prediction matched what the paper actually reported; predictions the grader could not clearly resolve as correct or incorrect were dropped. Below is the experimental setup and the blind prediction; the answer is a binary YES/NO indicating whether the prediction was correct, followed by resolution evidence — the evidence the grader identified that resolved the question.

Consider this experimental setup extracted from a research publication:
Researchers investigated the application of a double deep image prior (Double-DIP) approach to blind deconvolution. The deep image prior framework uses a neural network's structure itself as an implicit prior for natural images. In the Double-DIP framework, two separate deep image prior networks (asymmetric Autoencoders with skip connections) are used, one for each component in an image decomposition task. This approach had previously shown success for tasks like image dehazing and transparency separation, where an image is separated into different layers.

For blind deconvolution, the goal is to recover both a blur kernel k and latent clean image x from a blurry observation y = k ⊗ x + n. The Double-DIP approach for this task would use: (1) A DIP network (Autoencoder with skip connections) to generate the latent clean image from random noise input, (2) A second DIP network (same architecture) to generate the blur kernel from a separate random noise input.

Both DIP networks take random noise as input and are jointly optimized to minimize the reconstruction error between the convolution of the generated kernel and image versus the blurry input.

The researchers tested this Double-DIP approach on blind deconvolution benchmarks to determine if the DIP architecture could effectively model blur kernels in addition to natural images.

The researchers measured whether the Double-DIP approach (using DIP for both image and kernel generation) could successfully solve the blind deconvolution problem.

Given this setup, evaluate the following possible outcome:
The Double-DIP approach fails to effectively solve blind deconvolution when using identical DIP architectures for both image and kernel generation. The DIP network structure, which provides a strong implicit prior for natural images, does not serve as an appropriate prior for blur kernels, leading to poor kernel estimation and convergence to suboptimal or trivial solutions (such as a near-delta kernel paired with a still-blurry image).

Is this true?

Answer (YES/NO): YES